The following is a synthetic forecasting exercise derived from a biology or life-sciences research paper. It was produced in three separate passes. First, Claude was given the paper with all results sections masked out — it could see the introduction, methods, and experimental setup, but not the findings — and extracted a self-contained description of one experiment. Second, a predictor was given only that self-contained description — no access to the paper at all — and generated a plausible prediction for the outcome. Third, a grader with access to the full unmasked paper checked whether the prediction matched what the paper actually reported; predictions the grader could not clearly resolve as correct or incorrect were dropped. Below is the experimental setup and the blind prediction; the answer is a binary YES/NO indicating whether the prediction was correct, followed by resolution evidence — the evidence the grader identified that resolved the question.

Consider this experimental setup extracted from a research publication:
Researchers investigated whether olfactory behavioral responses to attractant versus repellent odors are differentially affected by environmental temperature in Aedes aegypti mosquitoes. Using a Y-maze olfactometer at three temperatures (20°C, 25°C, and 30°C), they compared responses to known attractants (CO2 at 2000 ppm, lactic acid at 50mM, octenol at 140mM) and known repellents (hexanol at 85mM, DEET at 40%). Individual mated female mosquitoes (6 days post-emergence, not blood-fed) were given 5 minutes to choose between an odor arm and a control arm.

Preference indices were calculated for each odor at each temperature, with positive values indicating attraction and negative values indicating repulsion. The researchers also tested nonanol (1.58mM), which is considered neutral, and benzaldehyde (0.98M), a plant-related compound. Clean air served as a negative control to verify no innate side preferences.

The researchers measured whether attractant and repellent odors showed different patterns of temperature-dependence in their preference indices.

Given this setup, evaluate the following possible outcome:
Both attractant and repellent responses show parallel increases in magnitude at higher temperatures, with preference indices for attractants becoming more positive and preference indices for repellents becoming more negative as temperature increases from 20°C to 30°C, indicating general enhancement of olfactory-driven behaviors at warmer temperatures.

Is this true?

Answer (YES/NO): NO